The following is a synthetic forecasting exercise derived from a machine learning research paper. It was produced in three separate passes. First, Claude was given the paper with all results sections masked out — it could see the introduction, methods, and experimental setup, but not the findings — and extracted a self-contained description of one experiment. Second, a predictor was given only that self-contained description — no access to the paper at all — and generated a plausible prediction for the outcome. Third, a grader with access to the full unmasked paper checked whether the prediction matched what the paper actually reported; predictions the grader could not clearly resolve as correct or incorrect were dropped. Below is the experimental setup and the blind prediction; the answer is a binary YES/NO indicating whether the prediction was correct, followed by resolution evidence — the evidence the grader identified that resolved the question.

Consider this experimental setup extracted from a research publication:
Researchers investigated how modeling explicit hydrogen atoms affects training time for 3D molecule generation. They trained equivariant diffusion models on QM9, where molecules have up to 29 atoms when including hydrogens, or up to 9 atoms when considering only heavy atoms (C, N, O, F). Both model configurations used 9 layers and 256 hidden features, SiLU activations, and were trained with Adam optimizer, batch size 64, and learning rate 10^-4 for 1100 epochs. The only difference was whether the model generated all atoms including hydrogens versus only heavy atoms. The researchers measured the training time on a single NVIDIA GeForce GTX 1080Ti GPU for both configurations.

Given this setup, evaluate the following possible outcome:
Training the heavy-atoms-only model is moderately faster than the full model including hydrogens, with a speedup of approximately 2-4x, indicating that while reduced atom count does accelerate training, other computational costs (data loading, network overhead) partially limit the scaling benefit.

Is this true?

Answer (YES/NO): YES